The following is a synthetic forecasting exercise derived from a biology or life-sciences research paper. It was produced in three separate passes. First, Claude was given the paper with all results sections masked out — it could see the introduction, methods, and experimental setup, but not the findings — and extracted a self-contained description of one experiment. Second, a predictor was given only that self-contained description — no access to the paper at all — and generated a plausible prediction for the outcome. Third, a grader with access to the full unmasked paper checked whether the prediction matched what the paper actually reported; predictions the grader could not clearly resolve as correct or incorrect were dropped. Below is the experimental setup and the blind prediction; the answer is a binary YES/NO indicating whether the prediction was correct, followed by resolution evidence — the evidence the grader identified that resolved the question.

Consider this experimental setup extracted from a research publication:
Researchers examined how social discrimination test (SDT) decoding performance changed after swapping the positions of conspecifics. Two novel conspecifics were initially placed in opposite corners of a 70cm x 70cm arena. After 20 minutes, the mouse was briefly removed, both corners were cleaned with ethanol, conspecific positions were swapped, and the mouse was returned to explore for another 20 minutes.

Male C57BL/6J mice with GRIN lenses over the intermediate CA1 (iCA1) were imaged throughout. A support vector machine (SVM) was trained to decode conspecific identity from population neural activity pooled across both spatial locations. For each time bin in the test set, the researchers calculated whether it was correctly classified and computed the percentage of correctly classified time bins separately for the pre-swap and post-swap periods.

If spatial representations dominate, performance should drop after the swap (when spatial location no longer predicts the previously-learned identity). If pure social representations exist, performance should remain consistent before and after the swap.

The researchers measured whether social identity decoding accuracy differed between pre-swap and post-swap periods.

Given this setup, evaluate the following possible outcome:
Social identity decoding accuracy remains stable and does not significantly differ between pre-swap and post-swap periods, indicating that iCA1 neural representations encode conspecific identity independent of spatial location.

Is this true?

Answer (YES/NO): YES